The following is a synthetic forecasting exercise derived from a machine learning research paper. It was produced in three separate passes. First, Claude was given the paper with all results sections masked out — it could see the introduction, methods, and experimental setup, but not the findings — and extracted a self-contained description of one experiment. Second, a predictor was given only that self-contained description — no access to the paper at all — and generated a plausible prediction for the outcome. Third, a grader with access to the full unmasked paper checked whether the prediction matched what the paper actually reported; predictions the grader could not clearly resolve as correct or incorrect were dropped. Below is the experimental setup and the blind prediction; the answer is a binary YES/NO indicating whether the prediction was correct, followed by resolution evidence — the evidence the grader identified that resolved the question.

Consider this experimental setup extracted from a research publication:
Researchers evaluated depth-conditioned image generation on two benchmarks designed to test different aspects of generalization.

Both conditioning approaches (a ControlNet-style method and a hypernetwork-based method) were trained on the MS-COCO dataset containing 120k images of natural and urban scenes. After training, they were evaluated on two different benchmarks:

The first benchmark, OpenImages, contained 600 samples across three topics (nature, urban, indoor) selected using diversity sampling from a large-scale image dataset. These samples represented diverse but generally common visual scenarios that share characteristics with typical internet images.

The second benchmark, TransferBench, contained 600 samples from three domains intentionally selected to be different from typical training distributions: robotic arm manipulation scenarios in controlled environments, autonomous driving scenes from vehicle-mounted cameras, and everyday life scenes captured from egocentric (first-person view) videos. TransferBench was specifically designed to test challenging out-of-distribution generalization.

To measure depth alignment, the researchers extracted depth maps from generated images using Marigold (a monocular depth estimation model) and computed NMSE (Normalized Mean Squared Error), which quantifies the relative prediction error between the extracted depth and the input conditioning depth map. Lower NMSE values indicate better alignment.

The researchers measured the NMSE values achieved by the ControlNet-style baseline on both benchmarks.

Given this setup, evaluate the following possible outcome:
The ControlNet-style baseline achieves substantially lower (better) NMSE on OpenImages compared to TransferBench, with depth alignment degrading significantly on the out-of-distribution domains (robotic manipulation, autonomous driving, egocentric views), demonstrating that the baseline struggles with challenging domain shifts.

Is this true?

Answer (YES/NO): NO